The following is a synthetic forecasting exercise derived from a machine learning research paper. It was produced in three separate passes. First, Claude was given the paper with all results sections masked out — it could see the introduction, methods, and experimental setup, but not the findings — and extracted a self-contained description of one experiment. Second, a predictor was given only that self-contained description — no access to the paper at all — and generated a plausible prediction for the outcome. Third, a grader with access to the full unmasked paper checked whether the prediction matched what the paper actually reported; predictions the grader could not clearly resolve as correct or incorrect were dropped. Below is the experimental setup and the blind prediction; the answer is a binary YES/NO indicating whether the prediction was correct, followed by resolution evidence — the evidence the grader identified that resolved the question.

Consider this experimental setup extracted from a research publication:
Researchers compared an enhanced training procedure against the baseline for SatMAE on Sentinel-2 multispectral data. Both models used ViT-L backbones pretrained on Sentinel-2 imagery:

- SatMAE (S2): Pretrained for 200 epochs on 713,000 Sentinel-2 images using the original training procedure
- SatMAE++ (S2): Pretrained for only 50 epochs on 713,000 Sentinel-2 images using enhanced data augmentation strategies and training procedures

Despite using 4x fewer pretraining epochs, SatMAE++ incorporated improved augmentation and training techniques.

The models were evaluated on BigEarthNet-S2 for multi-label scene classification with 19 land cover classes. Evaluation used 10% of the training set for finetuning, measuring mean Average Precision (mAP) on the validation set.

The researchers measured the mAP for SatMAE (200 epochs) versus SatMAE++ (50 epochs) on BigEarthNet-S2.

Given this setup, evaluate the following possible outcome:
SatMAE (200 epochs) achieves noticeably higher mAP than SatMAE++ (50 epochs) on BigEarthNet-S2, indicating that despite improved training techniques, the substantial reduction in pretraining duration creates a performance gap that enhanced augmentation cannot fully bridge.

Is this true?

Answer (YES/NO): YES